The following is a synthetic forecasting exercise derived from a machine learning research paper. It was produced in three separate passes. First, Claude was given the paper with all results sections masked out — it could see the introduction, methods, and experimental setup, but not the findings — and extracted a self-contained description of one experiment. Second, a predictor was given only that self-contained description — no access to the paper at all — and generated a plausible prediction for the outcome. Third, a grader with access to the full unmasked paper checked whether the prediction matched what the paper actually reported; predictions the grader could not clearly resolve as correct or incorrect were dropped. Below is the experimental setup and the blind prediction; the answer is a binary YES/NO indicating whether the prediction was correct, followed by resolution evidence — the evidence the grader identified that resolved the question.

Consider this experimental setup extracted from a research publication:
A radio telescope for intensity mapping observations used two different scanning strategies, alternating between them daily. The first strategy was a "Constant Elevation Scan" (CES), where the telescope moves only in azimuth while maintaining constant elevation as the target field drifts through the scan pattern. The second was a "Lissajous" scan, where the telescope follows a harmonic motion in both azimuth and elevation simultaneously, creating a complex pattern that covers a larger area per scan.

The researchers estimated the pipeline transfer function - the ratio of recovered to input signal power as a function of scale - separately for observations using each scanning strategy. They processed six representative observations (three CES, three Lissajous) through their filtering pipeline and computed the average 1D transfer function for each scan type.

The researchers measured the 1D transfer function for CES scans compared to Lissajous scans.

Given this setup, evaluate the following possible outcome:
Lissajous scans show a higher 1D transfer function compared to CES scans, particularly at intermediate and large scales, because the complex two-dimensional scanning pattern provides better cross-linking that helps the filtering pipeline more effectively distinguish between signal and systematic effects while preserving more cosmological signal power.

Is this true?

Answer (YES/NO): NO